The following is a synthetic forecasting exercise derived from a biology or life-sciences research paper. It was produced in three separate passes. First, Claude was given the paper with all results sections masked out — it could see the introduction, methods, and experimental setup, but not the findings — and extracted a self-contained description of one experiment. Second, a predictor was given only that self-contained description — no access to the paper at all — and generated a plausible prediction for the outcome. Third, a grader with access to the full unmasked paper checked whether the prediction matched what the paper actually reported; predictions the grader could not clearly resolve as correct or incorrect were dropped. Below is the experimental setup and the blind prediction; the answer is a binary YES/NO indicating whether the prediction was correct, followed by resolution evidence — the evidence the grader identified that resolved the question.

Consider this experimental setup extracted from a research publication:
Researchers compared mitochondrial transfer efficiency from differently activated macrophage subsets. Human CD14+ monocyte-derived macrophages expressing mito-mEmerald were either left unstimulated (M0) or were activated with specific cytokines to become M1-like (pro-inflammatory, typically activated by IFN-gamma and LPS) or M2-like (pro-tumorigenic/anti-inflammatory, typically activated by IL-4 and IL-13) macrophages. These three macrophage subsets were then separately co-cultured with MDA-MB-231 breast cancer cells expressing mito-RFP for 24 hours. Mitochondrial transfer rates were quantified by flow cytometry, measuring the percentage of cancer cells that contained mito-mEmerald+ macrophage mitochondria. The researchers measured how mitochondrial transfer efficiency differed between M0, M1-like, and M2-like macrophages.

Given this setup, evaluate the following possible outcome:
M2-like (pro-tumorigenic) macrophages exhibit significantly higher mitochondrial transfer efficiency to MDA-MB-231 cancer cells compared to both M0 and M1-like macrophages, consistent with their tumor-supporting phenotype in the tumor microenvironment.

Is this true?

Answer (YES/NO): YES